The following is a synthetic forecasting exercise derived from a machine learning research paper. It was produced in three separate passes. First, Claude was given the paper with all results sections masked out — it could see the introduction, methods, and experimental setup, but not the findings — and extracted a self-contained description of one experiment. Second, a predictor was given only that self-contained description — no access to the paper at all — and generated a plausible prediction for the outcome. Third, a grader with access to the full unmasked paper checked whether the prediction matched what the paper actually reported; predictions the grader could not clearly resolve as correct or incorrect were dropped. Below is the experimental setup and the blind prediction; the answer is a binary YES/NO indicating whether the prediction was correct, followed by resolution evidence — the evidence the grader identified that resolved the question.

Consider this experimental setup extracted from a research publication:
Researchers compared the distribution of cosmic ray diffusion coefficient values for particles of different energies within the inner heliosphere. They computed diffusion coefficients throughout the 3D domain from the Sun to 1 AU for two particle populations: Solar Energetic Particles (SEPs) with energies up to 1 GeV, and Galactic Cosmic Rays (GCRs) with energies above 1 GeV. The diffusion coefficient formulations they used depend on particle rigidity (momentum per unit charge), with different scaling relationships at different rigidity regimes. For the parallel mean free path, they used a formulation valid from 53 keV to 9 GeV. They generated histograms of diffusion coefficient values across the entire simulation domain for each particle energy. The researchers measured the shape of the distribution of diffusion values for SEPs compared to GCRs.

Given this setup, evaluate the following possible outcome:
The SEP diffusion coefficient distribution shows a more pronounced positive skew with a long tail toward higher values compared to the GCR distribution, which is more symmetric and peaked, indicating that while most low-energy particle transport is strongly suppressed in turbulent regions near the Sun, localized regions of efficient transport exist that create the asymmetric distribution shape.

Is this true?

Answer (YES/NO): NO